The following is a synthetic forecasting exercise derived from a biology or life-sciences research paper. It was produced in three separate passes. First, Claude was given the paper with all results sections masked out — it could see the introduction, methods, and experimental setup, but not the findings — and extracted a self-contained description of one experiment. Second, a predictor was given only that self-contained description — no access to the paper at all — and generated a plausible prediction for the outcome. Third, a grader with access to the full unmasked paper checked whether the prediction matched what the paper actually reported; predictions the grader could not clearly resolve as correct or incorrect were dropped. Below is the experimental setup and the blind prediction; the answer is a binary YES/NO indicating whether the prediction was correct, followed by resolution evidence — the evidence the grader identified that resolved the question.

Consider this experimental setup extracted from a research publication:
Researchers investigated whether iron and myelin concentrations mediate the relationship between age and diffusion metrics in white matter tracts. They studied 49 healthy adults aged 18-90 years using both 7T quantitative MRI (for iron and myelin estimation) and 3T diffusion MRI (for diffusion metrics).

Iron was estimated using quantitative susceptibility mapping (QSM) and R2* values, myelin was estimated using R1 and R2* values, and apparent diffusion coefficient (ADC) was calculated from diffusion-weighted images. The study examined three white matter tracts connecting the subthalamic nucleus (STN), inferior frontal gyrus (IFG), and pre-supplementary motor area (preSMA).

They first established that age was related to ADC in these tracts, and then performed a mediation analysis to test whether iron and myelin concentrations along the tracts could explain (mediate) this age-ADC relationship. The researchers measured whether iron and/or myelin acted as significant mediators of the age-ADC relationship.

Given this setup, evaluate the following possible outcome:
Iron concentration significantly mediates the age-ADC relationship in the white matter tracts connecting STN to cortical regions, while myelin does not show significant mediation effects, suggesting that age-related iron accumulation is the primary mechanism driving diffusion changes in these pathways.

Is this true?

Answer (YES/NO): NO